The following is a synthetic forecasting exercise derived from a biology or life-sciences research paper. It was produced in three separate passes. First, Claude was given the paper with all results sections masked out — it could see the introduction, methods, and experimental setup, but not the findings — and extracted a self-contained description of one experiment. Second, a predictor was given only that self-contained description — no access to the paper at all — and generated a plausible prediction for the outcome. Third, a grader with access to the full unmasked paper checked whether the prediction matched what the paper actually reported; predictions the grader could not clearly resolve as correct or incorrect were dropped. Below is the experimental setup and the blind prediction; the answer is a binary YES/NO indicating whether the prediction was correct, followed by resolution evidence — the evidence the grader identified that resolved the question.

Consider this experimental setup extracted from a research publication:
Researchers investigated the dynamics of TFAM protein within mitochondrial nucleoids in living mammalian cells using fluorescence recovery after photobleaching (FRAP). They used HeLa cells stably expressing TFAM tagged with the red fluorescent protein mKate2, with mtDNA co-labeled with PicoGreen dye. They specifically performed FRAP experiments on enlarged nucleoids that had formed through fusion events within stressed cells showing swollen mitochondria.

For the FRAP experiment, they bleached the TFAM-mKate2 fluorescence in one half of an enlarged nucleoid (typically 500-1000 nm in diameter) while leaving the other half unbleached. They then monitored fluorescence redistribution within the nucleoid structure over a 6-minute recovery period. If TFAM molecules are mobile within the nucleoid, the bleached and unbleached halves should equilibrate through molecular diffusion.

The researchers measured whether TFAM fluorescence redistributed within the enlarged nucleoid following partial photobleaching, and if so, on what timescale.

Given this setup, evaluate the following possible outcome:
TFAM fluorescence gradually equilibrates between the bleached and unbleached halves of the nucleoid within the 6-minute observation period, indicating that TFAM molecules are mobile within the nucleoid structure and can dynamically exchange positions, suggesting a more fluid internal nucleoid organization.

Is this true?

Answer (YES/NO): YES